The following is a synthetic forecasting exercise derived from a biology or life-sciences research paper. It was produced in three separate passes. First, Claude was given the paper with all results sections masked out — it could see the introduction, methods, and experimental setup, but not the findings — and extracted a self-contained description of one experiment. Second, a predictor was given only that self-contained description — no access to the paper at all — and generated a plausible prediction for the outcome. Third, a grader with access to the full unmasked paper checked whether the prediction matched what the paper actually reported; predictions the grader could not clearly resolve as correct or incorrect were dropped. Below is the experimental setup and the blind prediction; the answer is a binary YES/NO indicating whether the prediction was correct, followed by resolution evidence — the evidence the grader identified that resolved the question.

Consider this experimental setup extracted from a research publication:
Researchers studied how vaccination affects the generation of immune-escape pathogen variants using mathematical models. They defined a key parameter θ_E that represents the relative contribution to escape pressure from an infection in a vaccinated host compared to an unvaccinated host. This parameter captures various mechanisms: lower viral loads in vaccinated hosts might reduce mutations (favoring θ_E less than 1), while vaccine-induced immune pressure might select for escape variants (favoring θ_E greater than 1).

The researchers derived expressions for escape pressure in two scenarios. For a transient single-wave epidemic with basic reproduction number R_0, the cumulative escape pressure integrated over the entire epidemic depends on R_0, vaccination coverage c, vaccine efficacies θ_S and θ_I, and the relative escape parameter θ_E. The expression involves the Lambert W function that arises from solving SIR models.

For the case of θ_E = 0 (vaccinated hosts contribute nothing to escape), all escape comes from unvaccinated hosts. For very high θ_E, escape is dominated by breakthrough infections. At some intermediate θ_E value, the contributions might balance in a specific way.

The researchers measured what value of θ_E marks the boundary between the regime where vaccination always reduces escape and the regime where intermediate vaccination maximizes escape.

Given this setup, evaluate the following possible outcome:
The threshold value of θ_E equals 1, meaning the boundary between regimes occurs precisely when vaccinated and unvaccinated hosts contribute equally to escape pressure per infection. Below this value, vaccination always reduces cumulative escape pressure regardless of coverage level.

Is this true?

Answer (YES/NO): NO